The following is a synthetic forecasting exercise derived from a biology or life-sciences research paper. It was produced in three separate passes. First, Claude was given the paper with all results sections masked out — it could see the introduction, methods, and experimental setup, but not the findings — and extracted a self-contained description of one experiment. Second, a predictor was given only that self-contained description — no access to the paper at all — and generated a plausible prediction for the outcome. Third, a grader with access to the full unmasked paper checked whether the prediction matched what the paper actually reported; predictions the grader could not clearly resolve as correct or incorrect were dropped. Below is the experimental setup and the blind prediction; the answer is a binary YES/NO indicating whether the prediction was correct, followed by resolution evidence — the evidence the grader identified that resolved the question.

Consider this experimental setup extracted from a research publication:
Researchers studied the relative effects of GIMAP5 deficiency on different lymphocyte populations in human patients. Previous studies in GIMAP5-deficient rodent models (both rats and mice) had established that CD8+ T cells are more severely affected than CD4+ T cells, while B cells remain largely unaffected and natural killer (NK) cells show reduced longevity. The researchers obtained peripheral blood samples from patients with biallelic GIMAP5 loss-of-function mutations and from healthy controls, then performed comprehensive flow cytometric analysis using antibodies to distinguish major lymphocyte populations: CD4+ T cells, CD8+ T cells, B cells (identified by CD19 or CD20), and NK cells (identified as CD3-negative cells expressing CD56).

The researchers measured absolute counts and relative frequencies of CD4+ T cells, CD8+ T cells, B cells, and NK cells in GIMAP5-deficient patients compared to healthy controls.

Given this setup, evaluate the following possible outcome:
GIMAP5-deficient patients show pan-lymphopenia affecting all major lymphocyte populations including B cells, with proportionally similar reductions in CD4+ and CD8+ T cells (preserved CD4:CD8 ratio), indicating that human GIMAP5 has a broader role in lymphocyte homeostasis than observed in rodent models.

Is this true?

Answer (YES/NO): NO